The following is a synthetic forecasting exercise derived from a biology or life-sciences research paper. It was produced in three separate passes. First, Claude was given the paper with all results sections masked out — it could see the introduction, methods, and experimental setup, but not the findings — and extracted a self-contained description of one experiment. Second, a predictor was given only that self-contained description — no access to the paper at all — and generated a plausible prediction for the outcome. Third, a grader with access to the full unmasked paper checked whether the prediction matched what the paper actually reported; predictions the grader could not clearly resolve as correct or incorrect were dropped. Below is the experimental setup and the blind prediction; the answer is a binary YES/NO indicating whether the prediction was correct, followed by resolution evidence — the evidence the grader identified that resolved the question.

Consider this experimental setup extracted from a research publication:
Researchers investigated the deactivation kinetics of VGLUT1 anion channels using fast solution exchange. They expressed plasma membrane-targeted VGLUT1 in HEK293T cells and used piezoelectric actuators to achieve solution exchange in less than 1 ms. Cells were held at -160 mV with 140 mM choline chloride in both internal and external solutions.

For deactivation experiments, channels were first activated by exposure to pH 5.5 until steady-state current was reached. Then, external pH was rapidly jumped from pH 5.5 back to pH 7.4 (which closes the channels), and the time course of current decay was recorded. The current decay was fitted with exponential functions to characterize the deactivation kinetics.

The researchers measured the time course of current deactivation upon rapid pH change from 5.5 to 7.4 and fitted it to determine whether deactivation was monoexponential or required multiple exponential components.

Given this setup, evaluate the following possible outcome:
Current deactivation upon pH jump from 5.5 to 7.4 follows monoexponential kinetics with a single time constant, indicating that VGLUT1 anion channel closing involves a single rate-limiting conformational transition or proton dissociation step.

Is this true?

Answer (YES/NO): YES